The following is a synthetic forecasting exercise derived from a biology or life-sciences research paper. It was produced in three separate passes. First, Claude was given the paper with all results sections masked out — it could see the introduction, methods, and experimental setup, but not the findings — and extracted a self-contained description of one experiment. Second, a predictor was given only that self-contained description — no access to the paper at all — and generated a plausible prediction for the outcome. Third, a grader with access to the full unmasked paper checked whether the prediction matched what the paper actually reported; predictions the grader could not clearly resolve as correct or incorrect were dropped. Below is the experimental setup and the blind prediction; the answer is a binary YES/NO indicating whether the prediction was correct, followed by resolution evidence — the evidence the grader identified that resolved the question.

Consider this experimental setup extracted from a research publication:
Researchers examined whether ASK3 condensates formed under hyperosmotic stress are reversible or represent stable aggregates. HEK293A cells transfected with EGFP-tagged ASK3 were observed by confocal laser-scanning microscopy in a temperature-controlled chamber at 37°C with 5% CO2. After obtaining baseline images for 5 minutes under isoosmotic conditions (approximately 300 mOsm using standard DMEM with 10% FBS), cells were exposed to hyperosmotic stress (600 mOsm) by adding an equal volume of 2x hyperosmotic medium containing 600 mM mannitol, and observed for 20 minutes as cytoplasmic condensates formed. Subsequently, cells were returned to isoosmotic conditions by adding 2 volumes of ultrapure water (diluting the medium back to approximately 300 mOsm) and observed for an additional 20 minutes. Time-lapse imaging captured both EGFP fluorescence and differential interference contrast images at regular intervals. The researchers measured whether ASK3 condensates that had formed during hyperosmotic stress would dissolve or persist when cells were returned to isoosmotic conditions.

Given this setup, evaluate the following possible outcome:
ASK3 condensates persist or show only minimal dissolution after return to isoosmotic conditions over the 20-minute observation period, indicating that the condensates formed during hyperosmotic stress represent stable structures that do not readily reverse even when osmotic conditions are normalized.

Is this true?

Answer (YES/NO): NO